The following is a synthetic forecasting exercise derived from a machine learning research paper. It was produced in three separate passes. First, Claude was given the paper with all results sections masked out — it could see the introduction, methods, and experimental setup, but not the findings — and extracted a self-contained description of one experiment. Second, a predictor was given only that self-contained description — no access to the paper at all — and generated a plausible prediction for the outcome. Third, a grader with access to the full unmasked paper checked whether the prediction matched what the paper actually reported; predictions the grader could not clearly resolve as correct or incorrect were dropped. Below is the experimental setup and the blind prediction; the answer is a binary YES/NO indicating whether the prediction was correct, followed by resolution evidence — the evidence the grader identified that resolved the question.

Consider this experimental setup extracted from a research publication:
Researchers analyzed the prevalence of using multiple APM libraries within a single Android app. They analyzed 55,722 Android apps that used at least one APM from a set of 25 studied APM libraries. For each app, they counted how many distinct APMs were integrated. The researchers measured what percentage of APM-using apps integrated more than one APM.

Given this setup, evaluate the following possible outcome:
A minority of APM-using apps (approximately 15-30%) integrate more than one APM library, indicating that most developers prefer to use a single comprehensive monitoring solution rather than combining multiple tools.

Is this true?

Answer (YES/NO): YES